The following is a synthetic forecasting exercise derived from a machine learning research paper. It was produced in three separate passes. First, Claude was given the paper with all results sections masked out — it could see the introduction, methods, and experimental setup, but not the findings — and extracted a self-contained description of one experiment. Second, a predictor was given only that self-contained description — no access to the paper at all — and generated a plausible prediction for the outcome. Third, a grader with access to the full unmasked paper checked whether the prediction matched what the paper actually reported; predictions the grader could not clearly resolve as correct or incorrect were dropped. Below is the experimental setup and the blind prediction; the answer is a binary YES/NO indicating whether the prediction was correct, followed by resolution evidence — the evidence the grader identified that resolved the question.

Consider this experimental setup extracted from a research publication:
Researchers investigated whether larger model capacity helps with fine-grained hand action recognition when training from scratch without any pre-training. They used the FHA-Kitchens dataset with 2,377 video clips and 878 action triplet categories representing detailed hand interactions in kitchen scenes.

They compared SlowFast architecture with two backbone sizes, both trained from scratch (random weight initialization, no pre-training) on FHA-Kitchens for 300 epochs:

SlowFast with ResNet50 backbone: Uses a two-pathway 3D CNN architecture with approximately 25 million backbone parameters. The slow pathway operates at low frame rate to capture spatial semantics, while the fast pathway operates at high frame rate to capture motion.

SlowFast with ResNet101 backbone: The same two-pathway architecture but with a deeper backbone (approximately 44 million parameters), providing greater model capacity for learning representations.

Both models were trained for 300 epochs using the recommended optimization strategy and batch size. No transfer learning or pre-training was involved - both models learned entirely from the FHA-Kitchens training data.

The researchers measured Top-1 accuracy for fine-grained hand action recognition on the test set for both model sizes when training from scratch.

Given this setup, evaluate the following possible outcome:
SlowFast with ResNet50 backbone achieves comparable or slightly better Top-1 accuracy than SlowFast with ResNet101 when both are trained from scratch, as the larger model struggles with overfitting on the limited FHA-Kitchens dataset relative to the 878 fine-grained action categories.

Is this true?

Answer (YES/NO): NO